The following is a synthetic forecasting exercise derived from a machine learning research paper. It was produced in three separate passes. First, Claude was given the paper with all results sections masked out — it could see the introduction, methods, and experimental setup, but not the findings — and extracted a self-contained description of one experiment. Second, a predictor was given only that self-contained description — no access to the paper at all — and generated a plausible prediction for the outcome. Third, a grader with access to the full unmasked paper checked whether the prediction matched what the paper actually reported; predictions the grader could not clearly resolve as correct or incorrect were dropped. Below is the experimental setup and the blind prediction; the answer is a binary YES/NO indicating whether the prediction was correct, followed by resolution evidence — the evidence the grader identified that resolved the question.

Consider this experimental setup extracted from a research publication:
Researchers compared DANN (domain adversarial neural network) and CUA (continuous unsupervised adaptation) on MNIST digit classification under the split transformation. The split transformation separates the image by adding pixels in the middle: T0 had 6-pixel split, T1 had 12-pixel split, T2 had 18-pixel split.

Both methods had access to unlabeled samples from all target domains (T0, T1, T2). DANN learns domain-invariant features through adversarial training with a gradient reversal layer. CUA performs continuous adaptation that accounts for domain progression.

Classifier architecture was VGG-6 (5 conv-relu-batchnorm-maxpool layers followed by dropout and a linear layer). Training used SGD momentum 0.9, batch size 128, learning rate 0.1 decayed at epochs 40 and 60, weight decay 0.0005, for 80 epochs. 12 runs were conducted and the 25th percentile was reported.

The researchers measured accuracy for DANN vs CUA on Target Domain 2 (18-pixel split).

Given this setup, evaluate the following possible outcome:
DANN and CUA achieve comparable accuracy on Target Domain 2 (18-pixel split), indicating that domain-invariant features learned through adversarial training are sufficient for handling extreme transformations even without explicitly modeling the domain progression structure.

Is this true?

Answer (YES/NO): NO